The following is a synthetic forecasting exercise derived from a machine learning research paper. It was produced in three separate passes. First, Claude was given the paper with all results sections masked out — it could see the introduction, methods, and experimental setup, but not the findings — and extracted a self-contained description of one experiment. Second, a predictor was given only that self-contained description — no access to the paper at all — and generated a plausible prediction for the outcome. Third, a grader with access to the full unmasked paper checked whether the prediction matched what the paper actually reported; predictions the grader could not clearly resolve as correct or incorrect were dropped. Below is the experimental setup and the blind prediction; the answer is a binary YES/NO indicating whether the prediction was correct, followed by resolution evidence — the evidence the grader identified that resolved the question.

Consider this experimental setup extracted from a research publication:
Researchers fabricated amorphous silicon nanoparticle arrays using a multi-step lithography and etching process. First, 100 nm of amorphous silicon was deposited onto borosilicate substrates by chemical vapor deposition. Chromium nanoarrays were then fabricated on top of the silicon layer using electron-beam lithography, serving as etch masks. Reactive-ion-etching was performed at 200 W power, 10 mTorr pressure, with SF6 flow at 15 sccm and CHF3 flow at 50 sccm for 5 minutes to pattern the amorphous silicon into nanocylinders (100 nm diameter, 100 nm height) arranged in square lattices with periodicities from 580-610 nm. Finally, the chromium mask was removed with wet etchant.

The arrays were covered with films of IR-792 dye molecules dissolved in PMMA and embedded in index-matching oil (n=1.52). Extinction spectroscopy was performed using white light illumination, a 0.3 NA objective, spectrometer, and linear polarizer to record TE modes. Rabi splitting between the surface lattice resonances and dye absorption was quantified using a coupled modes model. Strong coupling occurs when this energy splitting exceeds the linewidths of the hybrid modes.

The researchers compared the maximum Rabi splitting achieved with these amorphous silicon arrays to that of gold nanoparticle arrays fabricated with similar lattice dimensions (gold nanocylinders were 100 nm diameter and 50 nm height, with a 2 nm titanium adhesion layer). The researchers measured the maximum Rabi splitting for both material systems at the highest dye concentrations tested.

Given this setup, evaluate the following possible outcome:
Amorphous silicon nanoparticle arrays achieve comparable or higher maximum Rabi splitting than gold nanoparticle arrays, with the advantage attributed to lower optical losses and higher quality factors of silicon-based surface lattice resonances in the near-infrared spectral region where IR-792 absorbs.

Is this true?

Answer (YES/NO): NO